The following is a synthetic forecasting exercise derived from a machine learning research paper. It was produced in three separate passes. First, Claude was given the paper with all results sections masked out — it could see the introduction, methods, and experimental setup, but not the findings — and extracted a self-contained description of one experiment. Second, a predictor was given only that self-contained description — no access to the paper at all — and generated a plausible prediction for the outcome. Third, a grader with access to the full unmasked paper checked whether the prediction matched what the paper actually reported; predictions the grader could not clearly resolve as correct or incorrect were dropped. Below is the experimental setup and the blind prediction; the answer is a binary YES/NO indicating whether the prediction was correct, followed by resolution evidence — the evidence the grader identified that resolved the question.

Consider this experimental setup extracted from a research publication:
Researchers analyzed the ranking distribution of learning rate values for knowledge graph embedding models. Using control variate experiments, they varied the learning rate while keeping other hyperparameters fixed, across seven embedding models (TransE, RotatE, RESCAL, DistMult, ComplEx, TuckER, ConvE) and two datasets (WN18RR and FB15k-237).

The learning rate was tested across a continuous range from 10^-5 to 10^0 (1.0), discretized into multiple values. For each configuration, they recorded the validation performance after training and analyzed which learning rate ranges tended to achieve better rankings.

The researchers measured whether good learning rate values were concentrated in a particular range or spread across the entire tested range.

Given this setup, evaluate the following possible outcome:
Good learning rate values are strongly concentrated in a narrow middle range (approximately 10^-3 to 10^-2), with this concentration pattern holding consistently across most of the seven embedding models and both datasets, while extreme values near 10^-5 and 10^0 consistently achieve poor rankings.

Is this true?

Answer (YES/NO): NO